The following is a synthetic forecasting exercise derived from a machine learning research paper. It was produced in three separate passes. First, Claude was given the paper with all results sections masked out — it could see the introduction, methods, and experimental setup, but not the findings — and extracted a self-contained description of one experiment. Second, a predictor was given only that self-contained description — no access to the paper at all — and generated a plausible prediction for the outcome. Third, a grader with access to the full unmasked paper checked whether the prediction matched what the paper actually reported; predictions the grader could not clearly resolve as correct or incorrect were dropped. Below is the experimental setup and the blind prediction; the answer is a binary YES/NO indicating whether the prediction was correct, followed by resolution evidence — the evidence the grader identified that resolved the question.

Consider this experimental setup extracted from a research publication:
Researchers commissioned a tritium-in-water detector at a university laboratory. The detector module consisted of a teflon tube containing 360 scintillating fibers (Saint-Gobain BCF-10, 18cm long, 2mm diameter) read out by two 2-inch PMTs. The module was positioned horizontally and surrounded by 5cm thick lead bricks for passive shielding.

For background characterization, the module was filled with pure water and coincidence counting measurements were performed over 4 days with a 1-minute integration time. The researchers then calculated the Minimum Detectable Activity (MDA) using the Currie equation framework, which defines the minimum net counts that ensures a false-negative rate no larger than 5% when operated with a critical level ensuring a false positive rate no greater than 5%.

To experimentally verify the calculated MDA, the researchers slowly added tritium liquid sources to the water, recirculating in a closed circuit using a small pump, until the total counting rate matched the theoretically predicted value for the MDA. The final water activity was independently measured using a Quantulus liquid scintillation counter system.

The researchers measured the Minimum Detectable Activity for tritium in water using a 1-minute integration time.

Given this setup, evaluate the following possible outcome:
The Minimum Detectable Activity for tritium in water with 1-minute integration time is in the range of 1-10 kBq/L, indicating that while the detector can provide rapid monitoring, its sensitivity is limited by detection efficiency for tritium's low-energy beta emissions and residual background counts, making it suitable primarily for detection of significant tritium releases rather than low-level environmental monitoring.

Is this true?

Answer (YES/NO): NO